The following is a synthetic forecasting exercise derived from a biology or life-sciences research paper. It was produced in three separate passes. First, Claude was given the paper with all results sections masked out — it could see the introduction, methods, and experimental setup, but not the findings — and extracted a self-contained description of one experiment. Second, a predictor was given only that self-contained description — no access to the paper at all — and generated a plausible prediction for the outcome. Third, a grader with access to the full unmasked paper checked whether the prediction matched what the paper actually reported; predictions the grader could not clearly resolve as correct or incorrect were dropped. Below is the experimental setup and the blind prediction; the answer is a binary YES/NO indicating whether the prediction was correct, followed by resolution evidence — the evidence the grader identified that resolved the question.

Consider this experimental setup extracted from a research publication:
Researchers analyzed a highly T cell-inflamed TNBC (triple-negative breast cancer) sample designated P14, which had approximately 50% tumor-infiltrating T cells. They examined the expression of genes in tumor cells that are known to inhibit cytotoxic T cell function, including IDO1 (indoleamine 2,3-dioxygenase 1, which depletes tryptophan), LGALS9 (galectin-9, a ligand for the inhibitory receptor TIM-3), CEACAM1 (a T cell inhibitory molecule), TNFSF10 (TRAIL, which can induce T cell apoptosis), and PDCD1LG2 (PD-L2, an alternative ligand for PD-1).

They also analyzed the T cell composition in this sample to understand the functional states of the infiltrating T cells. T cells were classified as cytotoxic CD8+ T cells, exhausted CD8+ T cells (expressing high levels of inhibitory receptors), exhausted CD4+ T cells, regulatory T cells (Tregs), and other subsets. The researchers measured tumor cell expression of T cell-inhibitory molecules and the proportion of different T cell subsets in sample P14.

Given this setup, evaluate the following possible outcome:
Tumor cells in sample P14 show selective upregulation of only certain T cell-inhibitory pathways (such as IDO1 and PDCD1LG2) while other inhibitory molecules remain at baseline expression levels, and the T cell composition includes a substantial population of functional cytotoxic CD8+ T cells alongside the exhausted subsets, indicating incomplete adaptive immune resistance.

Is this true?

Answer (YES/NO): NO